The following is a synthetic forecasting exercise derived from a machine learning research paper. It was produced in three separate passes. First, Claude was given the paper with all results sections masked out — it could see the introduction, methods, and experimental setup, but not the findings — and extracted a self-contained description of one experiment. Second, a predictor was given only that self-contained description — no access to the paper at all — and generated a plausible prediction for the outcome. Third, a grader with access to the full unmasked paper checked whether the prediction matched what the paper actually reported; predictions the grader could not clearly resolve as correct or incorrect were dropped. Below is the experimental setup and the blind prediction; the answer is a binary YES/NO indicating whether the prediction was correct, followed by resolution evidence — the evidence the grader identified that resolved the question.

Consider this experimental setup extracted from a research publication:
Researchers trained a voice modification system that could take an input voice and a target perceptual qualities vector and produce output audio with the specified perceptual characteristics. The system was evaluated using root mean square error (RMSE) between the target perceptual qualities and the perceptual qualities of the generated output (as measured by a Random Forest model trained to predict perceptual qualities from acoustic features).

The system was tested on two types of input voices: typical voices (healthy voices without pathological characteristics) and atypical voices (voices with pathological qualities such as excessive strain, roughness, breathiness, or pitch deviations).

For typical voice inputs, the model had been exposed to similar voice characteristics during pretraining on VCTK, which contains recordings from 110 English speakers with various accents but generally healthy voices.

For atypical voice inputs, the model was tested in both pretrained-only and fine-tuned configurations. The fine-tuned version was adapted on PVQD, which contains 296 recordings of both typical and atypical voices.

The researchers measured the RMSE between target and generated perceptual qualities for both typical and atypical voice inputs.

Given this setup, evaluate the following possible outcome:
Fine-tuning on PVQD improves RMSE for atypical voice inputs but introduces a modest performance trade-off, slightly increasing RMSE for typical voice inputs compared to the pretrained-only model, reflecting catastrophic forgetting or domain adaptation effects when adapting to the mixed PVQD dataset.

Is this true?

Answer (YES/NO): NO